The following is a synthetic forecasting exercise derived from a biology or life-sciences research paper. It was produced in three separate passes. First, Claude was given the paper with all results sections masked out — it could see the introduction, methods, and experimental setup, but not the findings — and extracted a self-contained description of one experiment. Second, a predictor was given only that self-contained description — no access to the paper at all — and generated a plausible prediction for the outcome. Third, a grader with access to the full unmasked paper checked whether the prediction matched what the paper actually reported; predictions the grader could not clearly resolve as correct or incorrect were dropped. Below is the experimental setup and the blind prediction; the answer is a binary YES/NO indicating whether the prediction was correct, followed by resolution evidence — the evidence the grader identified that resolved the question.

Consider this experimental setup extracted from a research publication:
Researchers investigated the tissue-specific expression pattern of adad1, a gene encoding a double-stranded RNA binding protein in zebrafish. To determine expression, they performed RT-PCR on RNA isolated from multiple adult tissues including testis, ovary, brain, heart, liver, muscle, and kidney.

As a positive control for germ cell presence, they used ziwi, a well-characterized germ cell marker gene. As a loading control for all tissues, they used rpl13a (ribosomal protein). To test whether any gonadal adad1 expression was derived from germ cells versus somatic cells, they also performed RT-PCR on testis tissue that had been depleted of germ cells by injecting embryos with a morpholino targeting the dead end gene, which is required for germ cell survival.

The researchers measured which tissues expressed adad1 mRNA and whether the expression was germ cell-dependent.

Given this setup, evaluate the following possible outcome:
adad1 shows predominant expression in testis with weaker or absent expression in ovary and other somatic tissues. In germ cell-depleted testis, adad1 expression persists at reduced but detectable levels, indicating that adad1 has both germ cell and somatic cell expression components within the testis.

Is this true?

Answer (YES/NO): NO